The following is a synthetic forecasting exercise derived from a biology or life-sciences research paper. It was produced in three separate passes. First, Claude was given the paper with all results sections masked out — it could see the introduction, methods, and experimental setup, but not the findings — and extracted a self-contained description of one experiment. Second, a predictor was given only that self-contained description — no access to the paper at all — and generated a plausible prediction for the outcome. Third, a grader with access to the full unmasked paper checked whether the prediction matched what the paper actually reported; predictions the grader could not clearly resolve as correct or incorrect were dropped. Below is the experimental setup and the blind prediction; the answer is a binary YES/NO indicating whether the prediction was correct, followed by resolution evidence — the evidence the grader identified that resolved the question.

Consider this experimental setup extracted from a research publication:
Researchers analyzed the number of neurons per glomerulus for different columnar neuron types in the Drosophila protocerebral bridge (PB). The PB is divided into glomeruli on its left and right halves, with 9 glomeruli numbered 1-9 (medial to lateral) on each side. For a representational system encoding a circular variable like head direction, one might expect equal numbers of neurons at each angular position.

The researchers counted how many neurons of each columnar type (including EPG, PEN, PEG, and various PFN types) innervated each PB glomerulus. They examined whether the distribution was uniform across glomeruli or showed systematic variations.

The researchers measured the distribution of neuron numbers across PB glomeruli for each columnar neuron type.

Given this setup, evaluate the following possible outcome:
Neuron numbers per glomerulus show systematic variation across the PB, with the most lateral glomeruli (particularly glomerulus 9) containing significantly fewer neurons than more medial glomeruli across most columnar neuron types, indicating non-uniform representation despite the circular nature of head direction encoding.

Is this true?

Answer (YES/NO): NO